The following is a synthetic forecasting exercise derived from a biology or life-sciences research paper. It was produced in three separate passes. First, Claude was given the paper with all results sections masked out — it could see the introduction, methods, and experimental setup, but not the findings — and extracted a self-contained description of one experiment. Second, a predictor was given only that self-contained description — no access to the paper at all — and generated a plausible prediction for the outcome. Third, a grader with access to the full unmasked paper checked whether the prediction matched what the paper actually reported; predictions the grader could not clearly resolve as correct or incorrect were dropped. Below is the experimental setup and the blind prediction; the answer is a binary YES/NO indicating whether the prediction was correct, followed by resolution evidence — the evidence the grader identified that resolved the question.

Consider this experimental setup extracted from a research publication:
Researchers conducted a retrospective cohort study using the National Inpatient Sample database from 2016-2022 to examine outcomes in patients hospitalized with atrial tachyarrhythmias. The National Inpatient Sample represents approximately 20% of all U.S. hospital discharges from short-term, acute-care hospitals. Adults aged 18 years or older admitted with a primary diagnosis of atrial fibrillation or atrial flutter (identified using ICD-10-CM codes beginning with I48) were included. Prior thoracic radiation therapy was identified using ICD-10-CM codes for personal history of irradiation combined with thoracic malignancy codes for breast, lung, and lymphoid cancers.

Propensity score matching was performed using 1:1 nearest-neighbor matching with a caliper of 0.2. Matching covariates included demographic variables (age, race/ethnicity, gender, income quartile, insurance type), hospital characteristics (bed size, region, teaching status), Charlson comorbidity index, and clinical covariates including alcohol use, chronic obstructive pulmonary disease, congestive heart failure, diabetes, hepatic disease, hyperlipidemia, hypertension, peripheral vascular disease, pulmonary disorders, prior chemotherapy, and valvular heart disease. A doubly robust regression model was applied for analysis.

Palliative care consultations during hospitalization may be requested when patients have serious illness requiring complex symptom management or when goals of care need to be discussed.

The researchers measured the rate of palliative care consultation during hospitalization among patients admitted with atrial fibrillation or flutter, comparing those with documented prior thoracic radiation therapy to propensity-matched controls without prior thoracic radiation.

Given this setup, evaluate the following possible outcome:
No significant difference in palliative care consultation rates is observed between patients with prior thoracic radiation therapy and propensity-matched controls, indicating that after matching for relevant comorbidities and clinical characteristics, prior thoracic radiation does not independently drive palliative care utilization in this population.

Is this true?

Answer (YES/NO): NO